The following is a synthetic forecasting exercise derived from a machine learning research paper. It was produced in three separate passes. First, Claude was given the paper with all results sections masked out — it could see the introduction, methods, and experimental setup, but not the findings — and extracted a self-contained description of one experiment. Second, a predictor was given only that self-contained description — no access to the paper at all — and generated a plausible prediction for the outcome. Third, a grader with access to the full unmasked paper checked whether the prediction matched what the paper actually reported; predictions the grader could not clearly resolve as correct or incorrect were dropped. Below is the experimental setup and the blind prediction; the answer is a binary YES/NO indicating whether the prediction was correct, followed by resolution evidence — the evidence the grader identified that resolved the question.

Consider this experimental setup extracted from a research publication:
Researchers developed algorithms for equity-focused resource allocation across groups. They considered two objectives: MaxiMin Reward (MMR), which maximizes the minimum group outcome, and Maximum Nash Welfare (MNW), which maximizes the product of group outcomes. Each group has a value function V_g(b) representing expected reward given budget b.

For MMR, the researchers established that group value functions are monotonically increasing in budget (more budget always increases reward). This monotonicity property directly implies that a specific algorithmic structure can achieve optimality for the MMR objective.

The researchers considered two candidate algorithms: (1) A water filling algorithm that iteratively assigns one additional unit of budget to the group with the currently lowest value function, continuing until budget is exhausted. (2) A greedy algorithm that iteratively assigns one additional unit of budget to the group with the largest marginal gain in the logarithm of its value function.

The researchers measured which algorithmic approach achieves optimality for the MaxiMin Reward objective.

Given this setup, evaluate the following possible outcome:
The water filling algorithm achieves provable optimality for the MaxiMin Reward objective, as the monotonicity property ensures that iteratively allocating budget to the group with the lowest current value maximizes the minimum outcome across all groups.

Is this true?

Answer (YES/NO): YES